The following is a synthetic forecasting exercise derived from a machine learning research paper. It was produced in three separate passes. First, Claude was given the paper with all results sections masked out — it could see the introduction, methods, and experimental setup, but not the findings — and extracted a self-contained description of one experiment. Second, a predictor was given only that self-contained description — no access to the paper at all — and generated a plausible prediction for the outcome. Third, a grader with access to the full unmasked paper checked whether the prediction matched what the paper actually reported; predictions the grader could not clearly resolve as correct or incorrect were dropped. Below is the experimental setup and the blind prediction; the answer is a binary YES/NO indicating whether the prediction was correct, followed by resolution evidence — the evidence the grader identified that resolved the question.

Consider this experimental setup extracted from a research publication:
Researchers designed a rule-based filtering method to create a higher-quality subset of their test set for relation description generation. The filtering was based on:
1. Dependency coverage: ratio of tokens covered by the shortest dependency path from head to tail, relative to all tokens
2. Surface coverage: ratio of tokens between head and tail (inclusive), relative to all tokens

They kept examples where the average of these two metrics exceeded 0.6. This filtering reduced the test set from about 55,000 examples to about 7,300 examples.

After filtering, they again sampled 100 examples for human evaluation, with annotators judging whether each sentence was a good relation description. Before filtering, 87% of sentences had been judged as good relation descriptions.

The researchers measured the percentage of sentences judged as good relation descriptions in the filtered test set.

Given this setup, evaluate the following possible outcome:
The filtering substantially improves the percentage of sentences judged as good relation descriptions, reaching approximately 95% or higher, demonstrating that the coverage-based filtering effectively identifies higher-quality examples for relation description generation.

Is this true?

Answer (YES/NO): YES